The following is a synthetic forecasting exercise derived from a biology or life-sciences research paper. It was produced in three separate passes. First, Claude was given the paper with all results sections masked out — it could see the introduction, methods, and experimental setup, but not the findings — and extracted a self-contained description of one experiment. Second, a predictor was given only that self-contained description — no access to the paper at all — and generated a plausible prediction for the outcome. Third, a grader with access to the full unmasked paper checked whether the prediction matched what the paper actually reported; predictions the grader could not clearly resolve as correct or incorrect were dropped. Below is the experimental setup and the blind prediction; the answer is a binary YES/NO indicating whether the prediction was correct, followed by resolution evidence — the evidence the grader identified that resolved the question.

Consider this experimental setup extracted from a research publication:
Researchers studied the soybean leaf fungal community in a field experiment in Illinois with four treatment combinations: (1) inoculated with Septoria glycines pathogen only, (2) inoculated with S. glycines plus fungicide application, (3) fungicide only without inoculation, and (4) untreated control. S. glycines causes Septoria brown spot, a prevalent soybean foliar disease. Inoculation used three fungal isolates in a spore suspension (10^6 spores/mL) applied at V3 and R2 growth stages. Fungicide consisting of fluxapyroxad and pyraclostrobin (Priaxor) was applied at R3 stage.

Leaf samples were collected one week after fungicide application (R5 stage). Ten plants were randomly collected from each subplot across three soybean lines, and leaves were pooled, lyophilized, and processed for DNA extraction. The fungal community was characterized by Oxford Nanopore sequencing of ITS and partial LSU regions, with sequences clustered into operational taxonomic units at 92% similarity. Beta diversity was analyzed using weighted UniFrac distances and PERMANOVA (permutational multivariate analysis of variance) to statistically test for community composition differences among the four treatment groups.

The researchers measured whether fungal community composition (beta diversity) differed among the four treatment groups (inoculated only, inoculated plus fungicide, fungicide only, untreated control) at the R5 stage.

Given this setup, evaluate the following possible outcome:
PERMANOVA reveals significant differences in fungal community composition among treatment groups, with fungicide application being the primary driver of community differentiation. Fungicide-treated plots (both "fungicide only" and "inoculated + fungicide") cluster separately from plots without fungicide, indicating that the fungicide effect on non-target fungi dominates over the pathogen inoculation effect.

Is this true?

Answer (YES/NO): NO